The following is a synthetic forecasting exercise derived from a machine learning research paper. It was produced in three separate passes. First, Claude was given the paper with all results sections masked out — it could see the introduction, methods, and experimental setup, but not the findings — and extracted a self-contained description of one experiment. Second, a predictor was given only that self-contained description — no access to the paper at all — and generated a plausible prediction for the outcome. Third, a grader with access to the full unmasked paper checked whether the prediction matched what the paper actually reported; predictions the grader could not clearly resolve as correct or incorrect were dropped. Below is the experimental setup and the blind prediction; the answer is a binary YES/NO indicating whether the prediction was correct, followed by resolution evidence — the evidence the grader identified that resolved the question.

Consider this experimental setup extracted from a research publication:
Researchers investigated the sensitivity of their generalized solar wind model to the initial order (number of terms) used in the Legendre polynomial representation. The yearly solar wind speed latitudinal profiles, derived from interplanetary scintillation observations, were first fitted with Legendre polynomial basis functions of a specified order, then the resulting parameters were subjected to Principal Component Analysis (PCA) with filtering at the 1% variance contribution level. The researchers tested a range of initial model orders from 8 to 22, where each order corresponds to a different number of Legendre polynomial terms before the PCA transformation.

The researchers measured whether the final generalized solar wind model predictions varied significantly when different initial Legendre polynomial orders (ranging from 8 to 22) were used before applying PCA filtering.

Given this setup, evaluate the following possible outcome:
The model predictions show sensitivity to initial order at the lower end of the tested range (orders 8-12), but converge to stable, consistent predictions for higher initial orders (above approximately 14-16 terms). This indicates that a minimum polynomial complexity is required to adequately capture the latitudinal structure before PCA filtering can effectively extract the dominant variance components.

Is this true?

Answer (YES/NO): NO